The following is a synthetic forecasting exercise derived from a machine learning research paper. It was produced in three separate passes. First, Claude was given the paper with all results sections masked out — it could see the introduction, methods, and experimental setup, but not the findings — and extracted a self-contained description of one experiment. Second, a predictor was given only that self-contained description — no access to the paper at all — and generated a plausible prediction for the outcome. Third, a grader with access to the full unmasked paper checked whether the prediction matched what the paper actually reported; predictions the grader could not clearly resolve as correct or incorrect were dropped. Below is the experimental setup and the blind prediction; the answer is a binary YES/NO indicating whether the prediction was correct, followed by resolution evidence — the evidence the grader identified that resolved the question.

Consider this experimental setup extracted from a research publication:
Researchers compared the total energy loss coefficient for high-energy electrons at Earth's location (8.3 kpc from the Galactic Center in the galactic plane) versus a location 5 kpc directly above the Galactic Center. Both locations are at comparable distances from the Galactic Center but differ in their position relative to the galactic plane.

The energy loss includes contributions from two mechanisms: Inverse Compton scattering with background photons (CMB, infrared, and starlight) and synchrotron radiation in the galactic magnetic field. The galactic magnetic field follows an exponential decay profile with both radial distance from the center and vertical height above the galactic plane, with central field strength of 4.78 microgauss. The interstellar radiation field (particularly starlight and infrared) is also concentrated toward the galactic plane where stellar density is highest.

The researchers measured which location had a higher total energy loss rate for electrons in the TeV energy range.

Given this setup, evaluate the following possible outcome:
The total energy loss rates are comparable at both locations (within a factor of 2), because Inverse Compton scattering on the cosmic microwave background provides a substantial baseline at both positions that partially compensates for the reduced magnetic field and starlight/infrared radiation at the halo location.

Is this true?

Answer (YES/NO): NO